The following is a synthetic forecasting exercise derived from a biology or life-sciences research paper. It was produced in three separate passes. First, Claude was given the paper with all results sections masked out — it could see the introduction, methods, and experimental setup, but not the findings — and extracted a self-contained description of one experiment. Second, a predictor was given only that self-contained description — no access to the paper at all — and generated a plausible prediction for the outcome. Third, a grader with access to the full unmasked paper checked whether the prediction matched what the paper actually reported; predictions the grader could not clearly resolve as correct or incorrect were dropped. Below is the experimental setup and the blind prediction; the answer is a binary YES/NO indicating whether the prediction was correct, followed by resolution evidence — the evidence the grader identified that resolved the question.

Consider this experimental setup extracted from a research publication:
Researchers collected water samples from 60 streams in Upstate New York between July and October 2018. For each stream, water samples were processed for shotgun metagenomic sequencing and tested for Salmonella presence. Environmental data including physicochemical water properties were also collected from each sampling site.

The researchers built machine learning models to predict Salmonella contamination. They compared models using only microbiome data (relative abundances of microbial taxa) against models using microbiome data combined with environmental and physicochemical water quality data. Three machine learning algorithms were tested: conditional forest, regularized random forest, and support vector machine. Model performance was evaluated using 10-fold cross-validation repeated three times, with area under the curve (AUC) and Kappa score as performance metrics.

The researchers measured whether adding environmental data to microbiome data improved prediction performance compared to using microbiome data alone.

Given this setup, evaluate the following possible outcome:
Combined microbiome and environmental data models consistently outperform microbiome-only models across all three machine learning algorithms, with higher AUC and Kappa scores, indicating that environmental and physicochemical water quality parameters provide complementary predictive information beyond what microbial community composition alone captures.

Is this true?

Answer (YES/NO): NO